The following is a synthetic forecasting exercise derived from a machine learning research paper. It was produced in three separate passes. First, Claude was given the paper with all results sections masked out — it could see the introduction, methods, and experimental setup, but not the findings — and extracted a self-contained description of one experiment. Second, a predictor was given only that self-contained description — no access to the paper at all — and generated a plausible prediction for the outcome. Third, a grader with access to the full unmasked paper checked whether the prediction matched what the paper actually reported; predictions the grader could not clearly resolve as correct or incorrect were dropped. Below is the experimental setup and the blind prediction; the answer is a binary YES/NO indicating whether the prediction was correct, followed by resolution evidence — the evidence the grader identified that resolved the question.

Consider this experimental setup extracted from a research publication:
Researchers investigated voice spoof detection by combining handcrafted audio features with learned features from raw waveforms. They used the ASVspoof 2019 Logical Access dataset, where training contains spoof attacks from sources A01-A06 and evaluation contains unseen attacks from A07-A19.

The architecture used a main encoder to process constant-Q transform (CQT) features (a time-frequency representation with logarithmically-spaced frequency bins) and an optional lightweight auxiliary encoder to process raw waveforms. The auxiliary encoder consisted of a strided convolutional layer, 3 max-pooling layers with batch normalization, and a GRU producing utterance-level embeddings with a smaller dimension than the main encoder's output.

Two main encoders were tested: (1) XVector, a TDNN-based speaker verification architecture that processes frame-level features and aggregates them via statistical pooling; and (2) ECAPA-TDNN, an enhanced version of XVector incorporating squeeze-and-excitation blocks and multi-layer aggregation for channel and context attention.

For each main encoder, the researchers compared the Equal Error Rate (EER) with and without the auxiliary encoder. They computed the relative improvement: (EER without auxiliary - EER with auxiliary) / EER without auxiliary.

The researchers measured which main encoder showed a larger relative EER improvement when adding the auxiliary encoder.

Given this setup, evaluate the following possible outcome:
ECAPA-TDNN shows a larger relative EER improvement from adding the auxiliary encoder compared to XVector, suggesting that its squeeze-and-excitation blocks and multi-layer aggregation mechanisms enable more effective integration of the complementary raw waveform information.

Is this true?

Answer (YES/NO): NO